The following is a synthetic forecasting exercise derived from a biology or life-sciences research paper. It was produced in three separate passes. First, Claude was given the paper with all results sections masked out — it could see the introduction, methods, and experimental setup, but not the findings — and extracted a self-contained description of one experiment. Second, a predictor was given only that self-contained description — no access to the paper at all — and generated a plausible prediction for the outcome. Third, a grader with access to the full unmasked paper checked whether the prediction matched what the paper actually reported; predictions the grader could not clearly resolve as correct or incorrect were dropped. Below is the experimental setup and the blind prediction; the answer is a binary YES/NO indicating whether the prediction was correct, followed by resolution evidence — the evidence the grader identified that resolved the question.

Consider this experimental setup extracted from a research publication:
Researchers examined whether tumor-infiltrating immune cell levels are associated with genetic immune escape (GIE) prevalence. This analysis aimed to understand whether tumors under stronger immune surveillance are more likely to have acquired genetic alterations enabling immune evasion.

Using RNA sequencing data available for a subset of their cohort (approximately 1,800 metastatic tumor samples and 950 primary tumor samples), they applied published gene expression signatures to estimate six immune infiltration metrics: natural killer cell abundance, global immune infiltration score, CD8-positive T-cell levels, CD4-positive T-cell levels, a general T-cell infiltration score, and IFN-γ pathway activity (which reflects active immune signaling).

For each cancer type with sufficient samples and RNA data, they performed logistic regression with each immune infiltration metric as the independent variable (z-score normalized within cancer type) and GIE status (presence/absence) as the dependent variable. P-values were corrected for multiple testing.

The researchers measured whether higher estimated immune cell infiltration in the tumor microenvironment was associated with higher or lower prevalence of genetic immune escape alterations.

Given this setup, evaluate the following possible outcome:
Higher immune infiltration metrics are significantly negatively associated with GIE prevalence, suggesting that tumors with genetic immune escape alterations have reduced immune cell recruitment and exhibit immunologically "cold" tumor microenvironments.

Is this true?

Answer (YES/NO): NO